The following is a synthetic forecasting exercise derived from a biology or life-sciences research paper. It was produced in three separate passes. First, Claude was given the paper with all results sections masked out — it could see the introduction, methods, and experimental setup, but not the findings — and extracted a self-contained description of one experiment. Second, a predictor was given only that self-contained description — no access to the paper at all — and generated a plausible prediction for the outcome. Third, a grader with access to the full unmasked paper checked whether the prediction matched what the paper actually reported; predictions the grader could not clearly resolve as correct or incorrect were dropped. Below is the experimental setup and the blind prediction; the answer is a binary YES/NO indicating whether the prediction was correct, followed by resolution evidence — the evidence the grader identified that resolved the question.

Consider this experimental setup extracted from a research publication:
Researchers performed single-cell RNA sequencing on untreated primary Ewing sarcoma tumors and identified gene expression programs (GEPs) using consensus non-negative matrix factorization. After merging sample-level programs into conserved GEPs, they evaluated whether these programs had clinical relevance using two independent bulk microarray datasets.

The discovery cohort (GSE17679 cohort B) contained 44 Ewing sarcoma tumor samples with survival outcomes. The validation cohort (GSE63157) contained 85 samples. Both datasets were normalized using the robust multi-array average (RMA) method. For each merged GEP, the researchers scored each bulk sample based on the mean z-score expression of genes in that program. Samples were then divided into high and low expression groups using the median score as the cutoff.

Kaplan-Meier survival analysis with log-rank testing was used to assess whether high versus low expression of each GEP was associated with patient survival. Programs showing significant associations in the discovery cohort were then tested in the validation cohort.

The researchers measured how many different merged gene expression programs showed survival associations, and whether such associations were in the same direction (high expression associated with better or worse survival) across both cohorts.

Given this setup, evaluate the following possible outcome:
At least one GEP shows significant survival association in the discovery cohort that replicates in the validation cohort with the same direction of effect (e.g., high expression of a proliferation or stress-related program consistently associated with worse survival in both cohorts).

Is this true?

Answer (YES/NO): YES